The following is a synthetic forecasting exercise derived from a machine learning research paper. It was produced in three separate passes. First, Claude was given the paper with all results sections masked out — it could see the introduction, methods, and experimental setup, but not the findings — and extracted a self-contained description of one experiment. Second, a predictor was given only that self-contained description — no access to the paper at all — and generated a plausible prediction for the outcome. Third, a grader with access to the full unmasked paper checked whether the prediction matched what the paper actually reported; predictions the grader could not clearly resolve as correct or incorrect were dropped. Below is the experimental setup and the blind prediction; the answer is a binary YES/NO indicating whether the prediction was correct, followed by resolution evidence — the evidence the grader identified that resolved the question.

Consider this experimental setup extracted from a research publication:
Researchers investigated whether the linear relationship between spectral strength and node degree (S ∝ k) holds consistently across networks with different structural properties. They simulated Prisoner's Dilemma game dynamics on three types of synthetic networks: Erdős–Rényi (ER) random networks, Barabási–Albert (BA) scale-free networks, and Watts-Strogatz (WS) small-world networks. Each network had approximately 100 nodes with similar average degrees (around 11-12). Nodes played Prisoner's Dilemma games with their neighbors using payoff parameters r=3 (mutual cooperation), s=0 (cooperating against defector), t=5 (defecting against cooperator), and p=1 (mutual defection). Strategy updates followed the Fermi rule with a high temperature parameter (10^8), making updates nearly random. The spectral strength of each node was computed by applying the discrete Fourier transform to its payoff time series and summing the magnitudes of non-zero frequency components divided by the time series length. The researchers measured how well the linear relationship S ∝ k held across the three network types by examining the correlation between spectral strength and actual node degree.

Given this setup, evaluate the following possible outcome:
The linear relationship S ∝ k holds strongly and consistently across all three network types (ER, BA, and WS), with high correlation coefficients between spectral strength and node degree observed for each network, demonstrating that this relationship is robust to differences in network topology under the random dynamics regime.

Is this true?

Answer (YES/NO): YES